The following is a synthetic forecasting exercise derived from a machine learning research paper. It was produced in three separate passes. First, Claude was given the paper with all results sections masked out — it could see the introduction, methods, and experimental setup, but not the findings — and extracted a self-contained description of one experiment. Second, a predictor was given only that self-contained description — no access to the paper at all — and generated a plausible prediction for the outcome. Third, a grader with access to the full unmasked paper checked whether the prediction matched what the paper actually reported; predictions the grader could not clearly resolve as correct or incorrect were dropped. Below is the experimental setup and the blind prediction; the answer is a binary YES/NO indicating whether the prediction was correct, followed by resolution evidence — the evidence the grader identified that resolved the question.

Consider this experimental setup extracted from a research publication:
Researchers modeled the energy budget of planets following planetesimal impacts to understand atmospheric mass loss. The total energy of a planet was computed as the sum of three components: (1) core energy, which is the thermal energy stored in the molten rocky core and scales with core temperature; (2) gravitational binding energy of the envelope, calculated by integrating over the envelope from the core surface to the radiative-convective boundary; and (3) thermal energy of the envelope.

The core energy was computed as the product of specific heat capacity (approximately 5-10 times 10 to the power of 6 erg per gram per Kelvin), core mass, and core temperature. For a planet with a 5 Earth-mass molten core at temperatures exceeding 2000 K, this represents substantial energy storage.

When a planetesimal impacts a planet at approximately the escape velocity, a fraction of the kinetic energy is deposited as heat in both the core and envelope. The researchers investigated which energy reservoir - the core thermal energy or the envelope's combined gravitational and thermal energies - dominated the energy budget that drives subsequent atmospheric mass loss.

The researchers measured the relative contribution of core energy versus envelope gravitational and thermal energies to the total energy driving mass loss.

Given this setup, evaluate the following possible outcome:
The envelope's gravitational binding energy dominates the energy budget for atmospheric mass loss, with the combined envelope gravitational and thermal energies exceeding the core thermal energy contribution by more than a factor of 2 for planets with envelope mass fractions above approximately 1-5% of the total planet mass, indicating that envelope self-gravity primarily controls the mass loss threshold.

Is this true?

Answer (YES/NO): NO